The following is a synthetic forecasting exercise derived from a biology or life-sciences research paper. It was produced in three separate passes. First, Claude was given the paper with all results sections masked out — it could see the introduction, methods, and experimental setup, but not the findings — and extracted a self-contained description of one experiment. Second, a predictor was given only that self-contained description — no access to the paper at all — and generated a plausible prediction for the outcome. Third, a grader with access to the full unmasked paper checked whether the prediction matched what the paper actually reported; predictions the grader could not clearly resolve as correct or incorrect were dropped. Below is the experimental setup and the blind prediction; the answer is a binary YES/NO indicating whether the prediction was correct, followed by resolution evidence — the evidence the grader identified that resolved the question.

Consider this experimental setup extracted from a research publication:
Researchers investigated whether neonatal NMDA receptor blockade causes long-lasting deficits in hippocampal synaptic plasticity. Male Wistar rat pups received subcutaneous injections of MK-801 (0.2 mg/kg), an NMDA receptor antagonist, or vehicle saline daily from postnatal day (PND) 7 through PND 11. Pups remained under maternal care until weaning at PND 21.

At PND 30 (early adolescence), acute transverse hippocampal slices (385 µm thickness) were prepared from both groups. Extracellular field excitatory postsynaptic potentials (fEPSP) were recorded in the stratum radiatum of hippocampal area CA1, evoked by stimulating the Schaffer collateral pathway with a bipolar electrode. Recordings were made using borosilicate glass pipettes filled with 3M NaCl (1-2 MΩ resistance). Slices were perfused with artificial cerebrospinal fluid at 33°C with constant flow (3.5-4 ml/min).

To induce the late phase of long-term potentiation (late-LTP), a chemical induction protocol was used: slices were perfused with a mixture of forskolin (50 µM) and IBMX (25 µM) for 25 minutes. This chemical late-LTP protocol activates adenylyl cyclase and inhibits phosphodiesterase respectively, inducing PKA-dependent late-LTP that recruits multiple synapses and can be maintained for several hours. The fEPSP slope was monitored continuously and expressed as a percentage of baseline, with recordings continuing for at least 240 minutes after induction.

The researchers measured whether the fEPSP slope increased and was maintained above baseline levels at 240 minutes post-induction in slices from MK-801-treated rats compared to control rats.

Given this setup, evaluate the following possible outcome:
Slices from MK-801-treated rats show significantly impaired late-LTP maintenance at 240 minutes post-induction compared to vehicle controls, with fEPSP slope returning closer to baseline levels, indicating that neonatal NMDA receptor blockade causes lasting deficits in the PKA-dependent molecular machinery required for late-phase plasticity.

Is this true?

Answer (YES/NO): YES